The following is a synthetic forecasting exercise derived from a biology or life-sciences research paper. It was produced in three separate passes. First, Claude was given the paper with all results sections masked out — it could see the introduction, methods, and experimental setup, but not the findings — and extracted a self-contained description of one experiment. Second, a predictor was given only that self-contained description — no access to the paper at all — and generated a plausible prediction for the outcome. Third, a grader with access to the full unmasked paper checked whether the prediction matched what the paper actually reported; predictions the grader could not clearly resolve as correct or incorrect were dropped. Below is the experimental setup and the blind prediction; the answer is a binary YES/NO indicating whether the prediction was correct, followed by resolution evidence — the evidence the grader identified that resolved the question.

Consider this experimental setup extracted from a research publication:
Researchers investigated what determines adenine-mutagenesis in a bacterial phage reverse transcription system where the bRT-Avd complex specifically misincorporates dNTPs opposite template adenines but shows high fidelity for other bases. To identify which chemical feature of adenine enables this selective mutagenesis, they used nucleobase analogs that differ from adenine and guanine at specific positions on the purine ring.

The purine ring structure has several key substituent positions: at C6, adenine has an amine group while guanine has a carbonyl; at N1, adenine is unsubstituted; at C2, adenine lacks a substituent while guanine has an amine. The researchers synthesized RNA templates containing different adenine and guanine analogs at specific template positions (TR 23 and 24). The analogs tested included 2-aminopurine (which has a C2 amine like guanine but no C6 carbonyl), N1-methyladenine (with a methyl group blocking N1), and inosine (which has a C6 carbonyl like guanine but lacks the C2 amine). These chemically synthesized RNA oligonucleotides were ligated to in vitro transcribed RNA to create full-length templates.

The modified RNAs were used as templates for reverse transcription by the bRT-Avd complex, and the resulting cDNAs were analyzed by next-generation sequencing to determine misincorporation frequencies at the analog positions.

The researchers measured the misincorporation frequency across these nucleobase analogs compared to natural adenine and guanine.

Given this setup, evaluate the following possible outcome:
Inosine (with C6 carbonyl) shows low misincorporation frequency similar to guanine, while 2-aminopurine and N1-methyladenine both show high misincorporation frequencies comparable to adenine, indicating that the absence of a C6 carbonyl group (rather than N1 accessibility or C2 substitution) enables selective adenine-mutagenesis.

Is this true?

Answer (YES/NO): NO